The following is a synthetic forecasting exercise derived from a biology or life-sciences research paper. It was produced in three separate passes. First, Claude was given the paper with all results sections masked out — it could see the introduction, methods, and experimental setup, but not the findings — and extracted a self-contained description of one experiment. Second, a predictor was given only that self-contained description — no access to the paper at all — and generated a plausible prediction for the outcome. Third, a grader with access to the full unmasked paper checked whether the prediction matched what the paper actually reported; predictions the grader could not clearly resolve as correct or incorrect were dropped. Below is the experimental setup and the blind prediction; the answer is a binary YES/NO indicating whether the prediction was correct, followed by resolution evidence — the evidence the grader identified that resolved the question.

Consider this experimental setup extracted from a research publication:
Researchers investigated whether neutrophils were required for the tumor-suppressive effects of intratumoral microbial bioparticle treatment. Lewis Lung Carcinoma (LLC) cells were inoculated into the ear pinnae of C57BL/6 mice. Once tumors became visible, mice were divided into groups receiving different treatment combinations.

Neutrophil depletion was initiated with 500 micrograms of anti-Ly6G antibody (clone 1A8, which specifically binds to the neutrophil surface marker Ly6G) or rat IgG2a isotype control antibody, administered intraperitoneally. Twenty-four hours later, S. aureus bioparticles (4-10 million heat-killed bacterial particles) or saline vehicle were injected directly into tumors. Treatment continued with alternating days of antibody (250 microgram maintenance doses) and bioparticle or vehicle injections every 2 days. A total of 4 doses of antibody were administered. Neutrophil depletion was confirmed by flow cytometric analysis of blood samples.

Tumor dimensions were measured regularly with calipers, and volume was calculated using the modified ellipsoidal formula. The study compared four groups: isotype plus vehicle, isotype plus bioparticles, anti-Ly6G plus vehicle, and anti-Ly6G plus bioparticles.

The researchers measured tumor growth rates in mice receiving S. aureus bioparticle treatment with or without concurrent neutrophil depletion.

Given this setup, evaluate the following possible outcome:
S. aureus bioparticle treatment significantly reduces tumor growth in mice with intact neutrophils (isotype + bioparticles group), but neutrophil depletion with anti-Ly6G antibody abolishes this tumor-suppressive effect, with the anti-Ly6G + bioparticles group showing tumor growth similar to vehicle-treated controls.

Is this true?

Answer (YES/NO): YES